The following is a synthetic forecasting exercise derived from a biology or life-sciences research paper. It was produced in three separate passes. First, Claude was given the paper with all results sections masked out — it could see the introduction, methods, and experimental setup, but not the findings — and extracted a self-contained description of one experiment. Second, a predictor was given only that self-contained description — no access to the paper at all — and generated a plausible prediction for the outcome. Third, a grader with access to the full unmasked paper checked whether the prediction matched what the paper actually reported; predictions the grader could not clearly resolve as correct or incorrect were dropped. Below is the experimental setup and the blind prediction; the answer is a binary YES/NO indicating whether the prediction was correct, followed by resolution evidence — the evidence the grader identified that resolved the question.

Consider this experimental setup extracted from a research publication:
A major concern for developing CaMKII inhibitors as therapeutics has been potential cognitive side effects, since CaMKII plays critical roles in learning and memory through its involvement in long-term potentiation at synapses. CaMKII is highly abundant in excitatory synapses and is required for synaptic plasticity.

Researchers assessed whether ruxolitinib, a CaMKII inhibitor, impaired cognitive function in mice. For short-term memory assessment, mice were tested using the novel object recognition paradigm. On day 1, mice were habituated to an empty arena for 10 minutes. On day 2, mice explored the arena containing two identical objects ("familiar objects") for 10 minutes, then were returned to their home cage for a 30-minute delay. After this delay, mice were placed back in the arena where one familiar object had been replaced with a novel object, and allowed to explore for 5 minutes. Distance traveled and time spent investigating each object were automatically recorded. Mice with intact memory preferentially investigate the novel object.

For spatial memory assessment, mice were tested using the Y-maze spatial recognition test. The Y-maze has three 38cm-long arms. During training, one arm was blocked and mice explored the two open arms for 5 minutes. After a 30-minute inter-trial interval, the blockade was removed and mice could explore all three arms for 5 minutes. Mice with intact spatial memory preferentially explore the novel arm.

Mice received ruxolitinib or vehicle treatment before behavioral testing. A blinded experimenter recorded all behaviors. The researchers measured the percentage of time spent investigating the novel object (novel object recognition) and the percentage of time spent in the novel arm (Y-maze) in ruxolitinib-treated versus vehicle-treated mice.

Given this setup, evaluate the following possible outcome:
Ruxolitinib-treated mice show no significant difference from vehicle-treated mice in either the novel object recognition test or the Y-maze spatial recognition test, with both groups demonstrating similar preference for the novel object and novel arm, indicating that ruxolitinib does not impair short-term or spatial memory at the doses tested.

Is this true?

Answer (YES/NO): NO